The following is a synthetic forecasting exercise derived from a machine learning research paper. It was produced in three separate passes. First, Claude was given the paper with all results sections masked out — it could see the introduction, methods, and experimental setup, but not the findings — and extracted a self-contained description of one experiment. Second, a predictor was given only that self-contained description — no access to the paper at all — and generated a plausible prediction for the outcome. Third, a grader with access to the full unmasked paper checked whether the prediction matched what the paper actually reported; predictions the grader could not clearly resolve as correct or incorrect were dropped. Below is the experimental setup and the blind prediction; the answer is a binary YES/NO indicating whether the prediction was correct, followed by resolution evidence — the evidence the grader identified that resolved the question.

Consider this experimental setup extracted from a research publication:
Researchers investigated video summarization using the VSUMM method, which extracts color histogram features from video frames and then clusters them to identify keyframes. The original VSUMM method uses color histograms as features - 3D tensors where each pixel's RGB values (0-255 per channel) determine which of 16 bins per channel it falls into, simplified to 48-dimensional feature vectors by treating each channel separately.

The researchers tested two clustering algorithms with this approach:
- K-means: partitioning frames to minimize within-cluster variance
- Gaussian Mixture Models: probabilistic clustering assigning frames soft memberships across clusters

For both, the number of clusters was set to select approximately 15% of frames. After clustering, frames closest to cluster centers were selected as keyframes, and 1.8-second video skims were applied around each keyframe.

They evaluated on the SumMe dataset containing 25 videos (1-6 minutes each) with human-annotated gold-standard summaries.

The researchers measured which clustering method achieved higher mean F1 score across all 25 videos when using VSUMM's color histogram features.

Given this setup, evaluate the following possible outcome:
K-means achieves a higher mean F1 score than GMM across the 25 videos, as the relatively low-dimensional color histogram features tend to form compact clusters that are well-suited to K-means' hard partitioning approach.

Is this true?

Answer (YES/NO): NO